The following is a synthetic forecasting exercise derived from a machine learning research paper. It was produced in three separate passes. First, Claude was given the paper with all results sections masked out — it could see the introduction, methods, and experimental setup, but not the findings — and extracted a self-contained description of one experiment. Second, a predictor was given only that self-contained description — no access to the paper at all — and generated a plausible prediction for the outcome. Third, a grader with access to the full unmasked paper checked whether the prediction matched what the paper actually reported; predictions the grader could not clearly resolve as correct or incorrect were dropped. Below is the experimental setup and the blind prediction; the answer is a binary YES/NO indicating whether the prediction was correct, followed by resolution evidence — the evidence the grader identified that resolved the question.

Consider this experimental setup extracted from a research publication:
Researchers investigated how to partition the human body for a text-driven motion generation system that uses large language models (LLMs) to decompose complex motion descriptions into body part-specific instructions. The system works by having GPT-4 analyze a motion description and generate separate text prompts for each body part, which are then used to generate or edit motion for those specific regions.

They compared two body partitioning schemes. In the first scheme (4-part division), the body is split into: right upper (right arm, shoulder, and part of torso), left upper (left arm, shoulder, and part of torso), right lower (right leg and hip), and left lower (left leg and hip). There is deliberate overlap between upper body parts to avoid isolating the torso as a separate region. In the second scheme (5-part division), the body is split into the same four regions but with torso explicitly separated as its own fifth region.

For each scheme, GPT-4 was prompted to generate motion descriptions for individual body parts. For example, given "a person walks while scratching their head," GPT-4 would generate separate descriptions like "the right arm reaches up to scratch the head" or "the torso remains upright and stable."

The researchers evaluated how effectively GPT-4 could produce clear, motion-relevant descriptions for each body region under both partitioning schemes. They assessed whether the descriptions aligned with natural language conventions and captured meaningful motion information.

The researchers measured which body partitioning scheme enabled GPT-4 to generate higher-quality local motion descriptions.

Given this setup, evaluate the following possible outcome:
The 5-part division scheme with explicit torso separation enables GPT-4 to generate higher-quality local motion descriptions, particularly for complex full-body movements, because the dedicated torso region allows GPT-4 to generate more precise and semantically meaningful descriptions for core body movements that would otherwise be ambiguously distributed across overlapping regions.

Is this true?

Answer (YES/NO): NO